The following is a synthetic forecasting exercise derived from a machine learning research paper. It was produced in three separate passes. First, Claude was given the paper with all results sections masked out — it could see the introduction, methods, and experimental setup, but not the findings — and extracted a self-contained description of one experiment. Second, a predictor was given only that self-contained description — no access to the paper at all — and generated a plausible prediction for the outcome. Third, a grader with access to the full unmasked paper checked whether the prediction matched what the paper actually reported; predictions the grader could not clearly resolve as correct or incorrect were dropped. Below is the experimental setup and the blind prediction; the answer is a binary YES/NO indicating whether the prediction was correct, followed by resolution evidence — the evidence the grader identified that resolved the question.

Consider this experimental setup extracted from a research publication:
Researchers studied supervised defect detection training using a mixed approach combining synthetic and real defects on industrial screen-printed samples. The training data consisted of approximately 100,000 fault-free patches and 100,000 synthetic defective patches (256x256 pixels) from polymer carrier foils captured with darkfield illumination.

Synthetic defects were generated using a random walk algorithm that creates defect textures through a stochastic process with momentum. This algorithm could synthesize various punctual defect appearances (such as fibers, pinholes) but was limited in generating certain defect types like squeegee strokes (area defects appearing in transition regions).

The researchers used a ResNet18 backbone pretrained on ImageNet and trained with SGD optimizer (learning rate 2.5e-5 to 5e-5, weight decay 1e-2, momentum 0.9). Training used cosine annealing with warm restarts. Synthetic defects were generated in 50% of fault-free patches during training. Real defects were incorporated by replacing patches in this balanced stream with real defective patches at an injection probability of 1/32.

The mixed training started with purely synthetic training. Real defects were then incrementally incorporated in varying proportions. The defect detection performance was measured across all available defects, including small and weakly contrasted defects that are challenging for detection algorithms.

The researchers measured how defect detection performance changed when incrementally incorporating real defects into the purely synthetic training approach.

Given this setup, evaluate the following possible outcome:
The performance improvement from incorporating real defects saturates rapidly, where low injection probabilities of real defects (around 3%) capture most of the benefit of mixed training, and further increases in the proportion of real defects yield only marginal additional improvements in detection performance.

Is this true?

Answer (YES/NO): NO